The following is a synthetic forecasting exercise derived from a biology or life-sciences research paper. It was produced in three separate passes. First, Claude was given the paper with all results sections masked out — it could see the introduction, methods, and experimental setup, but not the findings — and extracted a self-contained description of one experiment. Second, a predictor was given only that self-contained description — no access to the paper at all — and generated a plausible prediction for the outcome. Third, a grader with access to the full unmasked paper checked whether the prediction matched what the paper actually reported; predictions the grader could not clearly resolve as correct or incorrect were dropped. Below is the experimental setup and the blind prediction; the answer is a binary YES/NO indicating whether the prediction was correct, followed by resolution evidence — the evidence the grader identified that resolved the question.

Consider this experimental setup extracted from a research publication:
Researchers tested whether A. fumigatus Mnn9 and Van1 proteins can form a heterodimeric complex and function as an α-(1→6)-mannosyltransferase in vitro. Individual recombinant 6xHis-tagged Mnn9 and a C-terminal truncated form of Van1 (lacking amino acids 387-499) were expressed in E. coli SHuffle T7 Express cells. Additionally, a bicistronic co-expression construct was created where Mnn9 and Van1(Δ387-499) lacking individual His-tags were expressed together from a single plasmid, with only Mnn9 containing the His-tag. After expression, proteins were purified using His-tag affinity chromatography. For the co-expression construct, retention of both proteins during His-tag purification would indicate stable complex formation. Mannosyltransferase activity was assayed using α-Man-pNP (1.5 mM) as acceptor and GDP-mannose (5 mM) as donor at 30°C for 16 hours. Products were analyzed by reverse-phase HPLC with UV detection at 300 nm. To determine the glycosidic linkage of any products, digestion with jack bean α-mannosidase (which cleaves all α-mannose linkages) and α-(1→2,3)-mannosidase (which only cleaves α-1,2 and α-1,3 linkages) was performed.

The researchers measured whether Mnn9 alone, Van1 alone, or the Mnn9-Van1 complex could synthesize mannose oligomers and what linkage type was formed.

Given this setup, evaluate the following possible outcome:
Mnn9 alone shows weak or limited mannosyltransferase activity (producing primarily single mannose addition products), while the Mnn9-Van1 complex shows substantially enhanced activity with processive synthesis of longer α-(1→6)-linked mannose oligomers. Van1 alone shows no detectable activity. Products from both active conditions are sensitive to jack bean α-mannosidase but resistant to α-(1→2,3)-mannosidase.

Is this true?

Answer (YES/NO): NO